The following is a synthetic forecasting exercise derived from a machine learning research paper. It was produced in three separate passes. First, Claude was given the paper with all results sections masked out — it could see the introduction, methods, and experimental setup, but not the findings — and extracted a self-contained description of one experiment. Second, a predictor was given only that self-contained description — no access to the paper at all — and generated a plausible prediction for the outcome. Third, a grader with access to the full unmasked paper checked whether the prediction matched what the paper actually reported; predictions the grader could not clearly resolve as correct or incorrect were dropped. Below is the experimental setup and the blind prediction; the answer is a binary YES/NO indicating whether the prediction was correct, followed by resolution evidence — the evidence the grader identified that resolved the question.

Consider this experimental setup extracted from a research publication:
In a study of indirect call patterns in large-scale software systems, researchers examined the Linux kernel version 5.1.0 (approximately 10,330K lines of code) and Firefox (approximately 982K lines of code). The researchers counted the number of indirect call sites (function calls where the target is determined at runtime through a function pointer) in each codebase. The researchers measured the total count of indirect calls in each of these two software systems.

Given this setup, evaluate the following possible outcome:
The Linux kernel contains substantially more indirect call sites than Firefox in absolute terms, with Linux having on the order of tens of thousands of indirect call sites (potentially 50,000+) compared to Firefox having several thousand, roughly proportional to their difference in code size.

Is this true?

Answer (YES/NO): NO